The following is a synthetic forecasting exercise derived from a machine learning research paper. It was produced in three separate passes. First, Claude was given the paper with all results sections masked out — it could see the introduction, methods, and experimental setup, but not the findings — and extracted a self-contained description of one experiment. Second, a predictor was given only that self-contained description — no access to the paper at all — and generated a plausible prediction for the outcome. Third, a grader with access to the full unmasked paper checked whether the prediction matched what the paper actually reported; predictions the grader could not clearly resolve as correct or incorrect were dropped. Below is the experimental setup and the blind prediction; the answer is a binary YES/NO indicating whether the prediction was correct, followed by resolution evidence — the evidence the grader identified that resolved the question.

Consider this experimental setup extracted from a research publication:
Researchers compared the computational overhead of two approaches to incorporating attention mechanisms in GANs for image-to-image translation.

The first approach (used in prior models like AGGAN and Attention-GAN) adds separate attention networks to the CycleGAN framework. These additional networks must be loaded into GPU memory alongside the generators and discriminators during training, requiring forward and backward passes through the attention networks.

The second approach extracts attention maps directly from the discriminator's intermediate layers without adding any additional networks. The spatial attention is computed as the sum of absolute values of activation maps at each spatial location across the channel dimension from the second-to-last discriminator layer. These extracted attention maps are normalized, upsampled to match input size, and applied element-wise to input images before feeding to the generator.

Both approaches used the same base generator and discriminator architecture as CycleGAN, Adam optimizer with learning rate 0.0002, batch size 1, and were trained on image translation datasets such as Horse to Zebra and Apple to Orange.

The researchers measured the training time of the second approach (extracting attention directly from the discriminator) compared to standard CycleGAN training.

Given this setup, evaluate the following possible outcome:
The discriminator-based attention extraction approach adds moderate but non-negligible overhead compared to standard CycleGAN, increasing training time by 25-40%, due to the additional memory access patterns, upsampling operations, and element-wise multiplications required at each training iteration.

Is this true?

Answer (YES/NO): NO